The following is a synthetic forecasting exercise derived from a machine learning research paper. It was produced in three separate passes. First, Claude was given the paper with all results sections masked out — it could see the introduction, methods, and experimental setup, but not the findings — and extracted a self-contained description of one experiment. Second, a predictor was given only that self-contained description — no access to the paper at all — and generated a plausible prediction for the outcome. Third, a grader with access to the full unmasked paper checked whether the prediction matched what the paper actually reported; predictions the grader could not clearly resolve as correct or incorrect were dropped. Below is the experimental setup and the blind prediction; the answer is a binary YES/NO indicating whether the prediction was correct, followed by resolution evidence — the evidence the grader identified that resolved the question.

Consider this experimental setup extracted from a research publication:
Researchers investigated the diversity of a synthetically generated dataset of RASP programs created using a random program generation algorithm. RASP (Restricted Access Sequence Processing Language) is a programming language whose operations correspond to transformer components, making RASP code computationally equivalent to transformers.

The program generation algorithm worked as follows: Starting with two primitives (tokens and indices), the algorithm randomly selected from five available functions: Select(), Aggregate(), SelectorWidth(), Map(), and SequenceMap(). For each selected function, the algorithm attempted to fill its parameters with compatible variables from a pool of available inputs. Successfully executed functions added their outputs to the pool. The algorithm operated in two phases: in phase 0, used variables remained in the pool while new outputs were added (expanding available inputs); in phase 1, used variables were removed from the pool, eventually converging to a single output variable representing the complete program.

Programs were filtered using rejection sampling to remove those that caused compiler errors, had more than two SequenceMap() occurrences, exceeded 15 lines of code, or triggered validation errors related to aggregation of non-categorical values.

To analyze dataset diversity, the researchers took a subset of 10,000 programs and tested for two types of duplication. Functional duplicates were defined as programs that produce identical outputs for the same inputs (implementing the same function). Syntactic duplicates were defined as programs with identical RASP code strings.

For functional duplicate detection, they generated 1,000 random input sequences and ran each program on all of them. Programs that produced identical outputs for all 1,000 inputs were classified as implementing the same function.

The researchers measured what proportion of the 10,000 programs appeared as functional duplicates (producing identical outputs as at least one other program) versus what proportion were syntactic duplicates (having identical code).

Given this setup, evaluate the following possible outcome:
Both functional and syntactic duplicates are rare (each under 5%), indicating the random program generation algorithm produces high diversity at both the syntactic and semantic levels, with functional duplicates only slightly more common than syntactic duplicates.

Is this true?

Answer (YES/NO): NO